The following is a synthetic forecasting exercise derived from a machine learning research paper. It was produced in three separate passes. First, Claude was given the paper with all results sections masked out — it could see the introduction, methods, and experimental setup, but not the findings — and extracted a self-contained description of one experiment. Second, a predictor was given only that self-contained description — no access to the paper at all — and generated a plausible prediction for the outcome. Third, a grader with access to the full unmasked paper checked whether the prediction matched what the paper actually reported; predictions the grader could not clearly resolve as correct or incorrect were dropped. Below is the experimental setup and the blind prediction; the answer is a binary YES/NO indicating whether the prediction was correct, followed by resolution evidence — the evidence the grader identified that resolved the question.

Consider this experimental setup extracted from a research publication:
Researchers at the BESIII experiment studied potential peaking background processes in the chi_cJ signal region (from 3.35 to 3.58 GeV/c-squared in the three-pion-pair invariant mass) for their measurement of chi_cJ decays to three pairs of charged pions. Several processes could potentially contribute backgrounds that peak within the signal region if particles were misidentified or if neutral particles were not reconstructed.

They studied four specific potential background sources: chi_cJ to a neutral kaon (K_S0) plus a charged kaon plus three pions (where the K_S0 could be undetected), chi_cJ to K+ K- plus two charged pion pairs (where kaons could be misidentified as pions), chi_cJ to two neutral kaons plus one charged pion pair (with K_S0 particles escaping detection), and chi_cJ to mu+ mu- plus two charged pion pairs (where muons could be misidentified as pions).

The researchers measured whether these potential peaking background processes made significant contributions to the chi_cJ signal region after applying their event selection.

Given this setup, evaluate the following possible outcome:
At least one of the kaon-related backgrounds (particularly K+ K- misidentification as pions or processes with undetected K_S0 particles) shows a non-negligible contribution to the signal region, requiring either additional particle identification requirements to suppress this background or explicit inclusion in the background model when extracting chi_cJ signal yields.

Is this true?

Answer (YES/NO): NO